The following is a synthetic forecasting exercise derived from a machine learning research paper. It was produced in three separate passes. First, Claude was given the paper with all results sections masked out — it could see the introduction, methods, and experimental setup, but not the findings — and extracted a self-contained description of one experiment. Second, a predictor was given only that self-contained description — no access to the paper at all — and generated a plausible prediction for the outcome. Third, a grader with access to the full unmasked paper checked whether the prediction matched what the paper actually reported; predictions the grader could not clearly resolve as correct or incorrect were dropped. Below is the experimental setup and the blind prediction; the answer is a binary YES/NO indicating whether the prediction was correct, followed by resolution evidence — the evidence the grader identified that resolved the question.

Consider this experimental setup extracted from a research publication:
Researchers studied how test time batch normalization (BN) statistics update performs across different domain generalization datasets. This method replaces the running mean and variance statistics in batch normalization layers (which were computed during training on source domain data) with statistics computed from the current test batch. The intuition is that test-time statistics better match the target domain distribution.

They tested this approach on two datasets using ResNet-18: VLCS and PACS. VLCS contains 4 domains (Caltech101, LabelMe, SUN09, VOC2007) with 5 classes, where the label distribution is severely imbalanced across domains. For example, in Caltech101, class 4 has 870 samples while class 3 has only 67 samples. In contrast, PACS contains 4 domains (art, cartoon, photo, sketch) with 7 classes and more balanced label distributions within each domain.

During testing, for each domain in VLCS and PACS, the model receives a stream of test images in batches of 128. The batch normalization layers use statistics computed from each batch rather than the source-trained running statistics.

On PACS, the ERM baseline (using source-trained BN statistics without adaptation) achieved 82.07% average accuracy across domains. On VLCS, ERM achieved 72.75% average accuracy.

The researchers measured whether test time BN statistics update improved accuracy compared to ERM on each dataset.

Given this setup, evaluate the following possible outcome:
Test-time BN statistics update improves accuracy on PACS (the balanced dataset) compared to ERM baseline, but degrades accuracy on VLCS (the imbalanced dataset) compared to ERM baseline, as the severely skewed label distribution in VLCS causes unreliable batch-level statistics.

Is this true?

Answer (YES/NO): YES